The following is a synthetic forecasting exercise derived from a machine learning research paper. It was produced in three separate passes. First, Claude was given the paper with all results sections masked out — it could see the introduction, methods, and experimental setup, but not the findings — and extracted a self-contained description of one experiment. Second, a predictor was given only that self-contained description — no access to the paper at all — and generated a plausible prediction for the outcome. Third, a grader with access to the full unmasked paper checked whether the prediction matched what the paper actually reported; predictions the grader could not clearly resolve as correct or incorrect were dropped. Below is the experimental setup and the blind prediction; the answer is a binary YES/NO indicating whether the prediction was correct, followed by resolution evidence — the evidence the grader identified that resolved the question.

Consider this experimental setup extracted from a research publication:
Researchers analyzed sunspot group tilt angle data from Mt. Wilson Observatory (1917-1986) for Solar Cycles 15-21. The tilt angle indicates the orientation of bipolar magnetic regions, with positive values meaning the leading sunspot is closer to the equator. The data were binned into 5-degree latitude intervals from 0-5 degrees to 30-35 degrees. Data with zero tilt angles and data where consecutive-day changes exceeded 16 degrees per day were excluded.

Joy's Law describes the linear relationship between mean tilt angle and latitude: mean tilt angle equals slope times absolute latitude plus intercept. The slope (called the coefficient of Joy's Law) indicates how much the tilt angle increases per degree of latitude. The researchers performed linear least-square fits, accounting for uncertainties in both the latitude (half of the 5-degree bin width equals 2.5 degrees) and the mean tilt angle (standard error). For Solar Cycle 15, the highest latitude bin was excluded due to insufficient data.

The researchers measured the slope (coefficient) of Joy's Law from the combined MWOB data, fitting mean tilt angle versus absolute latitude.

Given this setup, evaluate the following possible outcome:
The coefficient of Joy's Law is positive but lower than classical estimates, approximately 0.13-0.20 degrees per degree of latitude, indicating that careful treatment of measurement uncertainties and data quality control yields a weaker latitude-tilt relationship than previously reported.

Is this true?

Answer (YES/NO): YES